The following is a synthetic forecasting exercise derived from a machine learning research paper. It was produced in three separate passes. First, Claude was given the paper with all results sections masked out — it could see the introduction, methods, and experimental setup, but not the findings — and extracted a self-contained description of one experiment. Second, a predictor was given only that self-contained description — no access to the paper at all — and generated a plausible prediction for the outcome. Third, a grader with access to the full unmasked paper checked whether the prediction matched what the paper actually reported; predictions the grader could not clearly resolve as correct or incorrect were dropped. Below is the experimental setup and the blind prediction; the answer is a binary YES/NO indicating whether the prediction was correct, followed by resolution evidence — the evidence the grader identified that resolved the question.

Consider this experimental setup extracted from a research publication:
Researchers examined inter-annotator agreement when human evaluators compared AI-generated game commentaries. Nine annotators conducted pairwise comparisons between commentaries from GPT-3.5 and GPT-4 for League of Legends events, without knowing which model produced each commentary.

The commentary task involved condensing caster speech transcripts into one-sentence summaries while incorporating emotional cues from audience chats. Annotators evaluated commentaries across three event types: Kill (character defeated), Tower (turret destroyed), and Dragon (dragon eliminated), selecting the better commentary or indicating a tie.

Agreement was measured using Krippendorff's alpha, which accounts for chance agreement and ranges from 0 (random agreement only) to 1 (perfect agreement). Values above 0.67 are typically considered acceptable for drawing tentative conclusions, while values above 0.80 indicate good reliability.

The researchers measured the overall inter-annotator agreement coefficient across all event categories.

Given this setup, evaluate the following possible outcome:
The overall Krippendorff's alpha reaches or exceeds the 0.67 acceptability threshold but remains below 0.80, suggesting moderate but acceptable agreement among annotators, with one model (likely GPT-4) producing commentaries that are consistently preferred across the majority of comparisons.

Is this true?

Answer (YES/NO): NO